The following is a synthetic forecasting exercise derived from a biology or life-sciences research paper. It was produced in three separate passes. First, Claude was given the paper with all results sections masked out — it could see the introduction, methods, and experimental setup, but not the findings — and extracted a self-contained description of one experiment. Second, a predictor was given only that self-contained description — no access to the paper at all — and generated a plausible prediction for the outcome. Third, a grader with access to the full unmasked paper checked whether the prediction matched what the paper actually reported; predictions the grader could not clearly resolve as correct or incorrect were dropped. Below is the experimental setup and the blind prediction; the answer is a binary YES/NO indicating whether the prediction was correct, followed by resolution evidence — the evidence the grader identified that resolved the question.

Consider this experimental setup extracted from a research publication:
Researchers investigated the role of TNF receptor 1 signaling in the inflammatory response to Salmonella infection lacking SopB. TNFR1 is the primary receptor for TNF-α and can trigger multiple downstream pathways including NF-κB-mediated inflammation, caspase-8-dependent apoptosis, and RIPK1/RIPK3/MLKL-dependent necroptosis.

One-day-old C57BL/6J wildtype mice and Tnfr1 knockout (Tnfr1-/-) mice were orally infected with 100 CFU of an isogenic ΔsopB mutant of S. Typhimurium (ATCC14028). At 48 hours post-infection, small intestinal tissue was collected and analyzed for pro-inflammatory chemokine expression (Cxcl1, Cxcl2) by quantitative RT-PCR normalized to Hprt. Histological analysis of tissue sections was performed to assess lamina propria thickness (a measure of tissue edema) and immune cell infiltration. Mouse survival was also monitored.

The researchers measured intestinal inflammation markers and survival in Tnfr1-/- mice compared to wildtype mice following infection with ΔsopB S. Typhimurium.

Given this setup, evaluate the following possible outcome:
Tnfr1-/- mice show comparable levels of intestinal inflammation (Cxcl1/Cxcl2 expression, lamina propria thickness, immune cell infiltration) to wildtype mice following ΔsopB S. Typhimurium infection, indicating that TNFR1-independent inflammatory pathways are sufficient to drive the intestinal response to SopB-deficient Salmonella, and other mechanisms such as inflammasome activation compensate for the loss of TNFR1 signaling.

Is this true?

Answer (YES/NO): NO